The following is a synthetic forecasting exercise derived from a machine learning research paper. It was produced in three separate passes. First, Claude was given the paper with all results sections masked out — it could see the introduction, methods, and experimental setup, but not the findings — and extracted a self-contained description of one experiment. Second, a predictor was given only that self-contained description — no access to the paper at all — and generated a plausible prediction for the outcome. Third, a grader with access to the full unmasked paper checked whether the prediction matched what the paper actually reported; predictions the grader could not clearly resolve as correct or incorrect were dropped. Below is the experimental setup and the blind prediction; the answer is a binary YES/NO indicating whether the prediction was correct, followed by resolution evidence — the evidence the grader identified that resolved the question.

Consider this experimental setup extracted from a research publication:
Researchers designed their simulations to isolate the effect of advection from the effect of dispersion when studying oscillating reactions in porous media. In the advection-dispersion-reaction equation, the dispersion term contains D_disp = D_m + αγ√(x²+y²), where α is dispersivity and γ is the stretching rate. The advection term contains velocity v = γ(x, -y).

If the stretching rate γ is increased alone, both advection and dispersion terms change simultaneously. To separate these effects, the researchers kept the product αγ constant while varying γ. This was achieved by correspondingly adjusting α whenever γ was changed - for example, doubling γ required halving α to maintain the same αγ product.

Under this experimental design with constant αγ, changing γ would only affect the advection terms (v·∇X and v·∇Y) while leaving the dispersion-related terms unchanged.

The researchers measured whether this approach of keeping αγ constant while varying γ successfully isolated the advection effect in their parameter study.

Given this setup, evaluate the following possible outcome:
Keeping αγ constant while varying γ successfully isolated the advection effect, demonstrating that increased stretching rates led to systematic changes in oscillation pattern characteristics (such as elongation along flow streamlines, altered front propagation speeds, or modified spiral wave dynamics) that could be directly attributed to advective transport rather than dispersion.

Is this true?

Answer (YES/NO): YES